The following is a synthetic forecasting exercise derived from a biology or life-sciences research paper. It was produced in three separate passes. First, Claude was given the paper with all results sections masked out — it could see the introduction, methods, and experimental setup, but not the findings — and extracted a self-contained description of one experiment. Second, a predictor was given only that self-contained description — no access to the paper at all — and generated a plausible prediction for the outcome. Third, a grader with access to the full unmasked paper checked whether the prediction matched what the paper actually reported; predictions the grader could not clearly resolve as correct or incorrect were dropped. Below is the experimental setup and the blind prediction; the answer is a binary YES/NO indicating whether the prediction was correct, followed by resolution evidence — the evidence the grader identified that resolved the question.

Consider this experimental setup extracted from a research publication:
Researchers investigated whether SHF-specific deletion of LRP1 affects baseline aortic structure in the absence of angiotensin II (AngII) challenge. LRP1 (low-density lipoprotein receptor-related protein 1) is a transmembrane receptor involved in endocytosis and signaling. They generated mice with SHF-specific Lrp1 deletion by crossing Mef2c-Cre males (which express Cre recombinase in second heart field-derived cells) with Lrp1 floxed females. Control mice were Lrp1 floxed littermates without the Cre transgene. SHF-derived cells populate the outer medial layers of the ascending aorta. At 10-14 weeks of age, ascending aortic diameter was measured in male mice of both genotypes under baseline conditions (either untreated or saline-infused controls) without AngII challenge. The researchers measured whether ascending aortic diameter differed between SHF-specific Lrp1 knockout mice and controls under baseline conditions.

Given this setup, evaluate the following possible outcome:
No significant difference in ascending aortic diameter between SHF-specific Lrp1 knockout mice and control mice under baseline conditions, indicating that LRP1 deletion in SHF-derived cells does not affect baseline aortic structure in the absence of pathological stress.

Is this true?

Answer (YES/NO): YES